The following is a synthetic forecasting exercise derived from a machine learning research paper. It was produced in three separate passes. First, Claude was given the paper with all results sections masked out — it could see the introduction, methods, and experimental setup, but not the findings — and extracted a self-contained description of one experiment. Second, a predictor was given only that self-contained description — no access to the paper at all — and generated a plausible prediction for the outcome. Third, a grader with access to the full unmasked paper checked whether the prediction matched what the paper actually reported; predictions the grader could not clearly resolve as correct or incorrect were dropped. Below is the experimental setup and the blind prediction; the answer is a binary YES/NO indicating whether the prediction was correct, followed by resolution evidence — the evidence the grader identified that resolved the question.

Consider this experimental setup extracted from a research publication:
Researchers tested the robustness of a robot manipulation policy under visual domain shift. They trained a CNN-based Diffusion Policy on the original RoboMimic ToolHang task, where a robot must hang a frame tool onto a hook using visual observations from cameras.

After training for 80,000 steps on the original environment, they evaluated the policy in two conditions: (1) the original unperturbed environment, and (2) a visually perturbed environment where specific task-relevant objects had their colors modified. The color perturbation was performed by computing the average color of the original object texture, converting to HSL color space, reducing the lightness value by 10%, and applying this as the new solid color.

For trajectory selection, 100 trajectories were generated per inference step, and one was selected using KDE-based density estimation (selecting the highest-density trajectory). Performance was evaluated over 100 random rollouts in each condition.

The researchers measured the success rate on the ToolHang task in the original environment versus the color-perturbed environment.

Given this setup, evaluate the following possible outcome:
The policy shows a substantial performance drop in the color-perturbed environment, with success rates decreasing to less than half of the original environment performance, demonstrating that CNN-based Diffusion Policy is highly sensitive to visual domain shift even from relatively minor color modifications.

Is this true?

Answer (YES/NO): NO